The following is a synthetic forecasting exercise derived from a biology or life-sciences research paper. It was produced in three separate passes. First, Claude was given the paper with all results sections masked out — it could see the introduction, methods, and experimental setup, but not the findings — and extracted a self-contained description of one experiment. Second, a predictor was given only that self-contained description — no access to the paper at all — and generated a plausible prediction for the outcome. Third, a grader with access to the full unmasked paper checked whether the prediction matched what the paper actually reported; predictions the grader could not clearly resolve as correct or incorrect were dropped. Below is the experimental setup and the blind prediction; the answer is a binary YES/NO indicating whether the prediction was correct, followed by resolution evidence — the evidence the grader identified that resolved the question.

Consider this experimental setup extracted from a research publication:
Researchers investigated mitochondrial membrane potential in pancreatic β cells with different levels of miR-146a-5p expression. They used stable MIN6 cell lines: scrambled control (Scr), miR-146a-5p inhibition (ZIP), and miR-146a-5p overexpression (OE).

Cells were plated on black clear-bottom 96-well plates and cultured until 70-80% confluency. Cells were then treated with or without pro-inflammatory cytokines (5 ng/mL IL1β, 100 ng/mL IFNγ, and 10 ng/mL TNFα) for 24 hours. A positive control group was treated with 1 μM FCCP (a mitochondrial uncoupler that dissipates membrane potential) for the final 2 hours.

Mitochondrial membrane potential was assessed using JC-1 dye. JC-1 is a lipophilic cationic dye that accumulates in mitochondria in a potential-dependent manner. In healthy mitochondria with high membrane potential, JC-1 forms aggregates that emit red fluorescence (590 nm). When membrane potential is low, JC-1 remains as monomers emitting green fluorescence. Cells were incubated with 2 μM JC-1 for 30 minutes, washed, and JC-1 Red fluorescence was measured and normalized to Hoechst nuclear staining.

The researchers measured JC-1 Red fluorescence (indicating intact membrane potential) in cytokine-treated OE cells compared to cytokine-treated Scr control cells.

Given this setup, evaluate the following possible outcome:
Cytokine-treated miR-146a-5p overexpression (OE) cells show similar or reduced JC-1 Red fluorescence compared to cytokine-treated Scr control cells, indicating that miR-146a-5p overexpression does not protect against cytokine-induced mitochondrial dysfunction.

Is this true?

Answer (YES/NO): YES